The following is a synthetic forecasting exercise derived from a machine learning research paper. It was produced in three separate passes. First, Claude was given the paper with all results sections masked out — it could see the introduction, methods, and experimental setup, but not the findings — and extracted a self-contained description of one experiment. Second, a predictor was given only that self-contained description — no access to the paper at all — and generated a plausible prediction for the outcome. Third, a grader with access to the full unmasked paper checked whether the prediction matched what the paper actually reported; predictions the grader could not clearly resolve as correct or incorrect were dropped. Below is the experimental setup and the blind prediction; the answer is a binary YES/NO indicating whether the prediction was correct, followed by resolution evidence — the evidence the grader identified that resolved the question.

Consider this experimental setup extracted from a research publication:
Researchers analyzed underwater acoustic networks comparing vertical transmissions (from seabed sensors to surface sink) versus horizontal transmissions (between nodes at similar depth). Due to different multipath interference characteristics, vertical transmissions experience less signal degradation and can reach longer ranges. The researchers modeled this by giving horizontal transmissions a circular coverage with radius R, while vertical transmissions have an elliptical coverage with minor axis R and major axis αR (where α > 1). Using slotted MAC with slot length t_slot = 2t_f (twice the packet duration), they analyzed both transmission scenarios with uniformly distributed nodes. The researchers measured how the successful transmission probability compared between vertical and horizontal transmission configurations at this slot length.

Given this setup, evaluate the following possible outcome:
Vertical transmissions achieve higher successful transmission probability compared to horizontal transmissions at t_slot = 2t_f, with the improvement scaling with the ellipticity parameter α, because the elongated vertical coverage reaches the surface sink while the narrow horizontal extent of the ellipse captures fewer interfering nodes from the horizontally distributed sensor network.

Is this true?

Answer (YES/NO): NO